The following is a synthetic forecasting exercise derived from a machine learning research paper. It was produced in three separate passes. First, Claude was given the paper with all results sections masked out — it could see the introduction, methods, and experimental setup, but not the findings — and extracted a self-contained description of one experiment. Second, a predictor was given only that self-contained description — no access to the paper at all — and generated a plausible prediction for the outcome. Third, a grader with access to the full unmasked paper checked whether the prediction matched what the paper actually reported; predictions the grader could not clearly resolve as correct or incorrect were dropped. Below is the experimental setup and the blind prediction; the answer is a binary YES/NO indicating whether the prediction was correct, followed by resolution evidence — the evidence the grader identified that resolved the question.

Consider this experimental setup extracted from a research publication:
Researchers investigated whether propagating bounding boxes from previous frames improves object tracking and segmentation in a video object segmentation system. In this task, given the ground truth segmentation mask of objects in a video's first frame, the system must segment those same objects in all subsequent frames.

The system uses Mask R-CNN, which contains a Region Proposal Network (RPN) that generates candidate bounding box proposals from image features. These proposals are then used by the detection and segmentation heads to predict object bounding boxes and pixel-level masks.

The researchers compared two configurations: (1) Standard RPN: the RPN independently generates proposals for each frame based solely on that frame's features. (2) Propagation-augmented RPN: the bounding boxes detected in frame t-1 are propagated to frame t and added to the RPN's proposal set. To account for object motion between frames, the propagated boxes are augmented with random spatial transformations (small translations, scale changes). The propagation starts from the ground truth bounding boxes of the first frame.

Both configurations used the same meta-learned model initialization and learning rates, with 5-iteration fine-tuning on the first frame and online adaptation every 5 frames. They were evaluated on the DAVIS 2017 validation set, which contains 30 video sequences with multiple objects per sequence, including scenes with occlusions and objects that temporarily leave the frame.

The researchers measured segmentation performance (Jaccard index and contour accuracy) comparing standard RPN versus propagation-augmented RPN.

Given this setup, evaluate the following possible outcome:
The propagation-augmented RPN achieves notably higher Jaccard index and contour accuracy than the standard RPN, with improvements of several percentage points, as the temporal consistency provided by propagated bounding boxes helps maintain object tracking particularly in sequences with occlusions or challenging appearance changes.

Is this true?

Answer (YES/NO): NO